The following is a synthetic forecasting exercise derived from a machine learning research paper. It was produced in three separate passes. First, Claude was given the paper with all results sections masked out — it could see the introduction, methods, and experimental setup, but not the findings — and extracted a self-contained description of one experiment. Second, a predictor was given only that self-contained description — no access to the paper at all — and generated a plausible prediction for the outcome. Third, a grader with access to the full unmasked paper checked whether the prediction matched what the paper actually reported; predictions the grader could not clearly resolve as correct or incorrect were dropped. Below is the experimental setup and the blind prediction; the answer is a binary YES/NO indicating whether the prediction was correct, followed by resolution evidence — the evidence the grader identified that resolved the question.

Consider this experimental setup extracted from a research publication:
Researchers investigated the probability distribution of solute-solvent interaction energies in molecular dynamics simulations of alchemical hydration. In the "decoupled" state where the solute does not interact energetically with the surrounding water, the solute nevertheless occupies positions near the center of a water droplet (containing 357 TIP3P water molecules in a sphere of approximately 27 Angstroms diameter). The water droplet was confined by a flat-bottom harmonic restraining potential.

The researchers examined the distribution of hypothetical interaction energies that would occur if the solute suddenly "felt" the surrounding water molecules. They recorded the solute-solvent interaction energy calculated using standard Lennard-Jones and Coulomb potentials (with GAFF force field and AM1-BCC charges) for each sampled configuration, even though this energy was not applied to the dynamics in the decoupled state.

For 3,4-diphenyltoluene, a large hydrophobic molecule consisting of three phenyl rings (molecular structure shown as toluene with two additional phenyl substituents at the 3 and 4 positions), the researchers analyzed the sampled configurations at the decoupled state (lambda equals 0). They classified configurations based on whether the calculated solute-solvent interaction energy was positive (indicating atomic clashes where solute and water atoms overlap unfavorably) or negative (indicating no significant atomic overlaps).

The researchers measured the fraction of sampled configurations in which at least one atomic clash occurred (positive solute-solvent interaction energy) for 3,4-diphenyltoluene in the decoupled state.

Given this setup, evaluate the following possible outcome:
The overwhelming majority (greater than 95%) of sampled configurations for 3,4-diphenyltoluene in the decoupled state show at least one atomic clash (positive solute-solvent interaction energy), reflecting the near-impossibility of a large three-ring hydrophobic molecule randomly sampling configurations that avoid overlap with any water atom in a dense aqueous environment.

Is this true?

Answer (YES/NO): YES